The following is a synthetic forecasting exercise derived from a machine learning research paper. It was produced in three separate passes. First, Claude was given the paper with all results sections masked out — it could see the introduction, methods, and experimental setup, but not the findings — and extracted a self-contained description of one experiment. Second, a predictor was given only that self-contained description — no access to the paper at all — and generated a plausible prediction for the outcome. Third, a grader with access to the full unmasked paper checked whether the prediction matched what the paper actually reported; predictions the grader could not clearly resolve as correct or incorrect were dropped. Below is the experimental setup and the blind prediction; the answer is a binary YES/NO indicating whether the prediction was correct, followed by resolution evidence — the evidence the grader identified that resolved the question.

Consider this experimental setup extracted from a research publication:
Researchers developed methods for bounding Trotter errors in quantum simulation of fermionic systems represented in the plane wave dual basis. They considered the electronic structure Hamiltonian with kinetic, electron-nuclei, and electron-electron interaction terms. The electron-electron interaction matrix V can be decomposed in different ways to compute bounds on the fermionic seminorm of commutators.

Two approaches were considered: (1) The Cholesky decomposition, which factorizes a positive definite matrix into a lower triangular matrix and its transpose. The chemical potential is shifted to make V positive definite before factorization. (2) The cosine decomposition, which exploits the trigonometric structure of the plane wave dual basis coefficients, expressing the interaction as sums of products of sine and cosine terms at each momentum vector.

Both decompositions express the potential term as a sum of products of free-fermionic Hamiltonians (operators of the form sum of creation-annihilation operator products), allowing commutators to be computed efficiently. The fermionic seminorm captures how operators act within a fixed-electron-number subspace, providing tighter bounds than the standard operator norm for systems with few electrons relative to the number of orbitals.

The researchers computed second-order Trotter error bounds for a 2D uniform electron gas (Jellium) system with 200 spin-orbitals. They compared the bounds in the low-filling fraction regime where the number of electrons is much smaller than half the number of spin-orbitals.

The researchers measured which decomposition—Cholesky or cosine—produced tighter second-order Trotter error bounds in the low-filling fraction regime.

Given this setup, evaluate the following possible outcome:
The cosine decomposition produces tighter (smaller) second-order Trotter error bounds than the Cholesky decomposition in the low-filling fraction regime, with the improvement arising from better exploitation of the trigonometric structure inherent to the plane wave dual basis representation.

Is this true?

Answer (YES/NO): NO